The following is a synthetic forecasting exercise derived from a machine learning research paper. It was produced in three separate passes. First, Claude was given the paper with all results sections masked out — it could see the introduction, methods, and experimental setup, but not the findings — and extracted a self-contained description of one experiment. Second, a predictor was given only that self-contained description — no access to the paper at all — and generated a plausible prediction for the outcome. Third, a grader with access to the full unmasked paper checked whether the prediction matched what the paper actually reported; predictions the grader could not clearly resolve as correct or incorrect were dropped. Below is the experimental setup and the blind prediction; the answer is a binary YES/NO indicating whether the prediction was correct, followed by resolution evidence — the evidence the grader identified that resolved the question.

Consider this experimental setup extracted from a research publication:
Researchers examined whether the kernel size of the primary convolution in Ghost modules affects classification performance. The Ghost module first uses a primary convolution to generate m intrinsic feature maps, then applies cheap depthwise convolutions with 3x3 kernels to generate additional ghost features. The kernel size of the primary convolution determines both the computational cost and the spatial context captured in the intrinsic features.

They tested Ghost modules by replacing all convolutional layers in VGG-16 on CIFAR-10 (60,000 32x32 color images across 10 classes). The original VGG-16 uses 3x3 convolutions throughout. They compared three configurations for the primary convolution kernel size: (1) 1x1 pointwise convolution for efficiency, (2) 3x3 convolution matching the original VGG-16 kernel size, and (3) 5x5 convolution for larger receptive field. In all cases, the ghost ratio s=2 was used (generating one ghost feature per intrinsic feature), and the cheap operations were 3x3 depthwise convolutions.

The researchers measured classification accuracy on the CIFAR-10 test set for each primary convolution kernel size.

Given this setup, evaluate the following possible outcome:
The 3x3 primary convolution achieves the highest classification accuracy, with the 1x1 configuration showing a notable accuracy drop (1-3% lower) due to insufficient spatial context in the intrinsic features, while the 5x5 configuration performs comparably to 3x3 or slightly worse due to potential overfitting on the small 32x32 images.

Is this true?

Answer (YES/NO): NO